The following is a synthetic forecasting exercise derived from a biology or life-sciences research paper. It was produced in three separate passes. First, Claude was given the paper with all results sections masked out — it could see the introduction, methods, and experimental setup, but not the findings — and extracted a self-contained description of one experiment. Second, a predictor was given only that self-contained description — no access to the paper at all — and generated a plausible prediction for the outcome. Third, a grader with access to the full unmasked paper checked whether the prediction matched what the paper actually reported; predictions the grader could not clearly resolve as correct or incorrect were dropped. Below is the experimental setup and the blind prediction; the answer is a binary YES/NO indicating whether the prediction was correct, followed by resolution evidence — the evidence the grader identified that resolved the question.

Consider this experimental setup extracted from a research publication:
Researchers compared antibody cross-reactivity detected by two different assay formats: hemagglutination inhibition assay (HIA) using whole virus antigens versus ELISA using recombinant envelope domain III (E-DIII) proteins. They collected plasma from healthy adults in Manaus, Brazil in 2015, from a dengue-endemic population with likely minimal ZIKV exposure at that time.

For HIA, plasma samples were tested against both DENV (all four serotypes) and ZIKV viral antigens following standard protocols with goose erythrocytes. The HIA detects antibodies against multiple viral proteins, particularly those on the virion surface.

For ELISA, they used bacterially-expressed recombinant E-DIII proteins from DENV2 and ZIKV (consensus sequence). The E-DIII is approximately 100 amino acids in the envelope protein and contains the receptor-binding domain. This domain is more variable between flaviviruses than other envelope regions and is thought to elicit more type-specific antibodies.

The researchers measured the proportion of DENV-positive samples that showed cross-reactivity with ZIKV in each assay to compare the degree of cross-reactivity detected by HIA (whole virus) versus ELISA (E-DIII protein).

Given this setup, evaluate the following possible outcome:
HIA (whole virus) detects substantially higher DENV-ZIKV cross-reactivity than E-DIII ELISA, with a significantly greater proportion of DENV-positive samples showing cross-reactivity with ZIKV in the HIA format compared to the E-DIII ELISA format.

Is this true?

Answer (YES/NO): NO